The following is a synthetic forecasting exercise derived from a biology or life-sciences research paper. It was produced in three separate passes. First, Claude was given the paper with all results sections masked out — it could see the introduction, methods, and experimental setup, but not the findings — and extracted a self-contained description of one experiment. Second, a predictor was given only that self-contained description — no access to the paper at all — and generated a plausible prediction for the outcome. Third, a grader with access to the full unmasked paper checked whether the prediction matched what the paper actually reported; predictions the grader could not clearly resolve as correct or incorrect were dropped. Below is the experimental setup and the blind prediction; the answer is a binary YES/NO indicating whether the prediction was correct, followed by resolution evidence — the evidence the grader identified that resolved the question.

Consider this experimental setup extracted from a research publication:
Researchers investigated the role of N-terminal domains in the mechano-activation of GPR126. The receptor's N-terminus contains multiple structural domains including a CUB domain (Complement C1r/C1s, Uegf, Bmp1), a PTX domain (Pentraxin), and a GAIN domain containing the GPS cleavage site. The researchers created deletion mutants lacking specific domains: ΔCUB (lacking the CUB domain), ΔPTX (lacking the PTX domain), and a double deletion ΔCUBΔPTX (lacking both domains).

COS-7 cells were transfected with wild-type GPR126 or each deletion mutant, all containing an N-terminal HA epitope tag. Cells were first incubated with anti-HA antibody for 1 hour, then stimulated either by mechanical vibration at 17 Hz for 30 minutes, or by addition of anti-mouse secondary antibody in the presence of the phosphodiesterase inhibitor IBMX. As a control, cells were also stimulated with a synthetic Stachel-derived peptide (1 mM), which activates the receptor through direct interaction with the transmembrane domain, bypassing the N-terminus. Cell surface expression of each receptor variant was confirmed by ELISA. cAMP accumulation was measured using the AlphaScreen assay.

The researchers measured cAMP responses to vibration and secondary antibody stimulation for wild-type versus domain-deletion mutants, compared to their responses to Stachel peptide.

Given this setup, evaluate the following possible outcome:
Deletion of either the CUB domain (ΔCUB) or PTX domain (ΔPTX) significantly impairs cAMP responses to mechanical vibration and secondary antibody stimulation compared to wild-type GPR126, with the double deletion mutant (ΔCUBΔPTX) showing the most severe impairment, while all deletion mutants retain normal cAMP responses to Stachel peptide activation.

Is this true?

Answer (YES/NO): NO